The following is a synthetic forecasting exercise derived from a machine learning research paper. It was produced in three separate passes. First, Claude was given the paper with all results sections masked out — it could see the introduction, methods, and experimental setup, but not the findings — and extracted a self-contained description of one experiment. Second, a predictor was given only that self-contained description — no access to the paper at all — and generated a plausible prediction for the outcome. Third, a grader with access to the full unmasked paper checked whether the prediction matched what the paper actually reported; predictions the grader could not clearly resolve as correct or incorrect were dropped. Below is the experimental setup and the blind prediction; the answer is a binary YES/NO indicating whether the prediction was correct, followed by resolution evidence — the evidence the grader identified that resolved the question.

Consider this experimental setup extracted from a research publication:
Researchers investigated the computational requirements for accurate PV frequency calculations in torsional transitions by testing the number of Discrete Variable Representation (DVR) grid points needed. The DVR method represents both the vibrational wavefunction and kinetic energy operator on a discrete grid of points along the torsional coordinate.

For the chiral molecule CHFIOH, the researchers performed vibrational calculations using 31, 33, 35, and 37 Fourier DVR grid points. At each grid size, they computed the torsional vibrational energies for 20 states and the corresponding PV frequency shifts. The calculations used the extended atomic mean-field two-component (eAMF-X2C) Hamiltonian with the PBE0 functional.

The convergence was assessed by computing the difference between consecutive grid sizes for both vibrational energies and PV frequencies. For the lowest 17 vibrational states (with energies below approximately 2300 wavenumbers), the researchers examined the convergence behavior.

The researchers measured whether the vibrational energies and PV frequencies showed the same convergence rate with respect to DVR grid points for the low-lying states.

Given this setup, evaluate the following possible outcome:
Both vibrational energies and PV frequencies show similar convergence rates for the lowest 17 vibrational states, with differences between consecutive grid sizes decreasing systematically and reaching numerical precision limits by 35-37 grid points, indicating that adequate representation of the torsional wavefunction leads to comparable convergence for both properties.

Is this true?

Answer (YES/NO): NO